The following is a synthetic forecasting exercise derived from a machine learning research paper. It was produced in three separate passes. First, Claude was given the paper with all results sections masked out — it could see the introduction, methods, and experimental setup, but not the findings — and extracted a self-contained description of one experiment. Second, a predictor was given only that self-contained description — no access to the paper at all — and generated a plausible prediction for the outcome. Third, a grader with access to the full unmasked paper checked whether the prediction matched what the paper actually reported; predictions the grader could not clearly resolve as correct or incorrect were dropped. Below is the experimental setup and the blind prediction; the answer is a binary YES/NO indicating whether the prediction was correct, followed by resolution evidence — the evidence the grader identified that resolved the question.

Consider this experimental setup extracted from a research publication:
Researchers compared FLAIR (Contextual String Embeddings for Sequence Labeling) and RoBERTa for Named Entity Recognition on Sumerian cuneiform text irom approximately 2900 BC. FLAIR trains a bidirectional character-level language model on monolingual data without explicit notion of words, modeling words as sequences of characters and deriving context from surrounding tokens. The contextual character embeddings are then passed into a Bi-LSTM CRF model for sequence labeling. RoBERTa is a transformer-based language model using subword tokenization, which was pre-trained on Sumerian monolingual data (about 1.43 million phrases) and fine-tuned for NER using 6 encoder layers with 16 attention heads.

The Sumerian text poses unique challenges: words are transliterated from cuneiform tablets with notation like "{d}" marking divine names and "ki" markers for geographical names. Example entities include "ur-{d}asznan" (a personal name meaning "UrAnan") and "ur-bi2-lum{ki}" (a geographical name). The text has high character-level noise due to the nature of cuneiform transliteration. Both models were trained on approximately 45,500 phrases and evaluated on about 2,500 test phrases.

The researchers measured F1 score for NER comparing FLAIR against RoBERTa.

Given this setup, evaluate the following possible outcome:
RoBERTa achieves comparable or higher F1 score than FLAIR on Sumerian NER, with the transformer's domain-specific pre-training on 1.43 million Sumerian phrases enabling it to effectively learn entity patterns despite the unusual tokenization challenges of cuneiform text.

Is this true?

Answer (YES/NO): YES